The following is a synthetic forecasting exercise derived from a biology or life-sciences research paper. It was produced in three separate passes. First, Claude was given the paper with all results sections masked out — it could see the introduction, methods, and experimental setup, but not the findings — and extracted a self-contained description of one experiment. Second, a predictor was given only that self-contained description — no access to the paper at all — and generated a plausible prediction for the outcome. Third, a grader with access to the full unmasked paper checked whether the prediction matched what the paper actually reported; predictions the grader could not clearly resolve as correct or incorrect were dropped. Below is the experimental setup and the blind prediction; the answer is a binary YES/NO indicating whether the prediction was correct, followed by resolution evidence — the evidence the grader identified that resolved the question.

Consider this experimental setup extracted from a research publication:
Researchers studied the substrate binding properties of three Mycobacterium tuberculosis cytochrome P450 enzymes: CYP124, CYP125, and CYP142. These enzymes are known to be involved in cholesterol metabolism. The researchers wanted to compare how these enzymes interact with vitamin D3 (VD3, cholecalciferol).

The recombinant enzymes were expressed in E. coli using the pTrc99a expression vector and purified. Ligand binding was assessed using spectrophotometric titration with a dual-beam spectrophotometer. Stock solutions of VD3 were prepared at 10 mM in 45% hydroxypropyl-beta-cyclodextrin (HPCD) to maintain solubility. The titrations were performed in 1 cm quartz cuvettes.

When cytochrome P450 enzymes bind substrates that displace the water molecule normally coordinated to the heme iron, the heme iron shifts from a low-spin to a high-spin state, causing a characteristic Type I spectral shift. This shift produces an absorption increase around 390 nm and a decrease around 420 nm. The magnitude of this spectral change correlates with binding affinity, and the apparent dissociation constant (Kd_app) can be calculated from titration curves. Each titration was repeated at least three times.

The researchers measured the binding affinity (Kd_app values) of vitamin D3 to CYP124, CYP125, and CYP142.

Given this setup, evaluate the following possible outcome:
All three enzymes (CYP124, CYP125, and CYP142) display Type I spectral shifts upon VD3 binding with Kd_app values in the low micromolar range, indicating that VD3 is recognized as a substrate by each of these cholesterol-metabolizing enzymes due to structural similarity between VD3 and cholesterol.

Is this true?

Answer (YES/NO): NO